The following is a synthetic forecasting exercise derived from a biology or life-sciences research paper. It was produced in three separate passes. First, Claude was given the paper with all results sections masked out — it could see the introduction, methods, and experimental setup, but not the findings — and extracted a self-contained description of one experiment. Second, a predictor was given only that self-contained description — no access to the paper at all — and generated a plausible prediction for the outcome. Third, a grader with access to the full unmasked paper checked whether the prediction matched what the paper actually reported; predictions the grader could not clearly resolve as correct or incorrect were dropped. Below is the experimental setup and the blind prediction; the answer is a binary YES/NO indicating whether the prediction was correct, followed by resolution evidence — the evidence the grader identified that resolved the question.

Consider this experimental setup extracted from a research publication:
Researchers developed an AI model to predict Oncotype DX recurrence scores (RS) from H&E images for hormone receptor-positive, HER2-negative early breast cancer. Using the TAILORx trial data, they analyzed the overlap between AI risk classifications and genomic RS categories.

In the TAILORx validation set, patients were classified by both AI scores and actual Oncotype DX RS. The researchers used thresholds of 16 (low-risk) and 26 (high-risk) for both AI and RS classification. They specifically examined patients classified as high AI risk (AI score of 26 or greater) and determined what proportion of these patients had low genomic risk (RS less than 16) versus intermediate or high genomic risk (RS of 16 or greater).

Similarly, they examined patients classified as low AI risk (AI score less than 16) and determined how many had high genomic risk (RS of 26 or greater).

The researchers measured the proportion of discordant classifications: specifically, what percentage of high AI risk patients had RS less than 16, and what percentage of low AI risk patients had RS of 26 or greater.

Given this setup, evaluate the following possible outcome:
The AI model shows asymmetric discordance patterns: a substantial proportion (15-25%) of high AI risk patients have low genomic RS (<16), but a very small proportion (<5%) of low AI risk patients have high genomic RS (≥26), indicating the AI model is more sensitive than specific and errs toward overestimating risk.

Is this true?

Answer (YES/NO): NO